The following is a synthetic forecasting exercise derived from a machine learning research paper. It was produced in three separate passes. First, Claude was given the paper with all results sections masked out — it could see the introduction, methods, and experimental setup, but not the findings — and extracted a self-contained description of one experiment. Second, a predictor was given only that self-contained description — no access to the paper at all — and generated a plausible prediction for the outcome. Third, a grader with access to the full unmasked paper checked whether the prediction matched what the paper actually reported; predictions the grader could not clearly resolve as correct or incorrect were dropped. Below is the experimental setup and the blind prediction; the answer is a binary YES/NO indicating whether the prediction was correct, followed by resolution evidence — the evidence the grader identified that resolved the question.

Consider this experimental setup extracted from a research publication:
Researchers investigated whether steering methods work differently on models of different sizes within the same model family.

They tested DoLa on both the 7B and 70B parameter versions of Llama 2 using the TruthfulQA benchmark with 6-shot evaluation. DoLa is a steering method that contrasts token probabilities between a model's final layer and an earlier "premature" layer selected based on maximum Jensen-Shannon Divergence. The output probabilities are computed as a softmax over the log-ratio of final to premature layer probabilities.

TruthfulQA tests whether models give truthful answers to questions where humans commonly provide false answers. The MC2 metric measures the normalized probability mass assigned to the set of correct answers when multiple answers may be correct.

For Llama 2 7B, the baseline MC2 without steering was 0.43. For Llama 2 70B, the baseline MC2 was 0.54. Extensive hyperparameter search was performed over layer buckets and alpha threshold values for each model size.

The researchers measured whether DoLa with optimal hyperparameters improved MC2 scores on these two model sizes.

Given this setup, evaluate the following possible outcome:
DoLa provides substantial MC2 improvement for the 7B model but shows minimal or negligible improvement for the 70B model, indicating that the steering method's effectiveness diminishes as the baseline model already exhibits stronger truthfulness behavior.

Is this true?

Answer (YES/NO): NO